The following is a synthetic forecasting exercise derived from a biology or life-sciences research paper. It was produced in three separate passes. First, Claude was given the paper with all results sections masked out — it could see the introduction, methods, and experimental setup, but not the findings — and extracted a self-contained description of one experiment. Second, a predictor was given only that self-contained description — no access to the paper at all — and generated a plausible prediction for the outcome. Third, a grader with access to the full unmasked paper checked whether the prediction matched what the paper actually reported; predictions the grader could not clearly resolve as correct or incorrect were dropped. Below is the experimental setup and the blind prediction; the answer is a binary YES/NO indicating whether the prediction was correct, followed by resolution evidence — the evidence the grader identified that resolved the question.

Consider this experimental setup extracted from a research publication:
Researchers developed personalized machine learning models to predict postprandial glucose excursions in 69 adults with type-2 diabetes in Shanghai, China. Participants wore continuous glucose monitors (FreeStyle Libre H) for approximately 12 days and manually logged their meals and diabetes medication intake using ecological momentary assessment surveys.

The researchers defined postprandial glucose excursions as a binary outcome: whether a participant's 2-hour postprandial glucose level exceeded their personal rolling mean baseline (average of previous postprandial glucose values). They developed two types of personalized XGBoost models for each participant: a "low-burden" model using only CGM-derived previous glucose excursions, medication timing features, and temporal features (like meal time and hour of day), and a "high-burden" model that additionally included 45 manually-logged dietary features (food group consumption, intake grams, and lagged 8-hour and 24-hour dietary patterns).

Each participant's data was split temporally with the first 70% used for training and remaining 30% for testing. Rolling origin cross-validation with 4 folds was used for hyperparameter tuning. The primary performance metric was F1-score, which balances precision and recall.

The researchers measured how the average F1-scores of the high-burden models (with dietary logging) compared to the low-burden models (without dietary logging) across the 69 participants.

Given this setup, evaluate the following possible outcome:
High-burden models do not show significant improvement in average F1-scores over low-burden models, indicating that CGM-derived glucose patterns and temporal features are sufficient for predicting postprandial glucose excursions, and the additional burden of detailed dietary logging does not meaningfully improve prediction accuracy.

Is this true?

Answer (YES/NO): YES